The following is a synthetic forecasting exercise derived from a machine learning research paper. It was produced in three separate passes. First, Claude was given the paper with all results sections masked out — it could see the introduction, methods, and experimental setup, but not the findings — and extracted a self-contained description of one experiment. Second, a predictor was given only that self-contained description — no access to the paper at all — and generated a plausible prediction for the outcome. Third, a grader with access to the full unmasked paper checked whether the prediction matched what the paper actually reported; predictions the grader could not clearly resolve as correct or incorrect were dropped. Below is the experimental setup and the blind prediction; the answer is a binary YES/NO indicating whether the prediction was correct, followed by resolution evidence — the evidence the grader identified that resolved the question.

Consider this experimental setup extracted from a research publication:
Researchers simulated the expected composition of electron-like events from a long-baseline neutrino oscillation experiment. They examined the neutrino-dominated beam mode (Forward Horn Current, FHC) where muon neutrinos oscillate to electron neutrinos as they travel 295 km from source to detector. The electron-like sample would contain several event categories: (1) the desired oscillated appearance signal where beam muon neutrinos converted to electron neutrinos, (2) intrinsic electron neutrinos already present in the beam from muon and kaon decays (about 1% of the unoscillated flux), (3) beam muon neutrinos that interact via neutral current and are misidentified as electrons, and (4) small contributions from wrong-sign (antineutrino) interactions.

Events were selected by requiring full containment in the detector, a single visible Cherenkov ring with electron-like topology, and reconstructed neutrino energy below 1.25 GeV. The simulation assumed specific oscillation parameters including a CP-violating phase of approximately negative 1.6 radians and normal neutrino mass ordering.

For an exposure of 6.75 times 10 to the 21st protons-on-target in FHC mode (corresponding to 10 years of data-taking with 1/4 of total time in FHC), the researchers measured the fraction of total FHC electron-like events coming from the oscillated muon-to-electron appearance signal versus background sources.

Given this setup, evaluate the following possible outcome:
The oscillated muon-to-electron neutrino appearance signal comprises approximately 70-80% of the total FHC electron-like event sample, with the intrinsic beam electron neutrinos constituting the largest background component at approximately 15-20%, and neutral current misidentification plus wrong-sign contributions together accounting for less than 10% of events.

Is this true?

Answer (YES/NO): NO